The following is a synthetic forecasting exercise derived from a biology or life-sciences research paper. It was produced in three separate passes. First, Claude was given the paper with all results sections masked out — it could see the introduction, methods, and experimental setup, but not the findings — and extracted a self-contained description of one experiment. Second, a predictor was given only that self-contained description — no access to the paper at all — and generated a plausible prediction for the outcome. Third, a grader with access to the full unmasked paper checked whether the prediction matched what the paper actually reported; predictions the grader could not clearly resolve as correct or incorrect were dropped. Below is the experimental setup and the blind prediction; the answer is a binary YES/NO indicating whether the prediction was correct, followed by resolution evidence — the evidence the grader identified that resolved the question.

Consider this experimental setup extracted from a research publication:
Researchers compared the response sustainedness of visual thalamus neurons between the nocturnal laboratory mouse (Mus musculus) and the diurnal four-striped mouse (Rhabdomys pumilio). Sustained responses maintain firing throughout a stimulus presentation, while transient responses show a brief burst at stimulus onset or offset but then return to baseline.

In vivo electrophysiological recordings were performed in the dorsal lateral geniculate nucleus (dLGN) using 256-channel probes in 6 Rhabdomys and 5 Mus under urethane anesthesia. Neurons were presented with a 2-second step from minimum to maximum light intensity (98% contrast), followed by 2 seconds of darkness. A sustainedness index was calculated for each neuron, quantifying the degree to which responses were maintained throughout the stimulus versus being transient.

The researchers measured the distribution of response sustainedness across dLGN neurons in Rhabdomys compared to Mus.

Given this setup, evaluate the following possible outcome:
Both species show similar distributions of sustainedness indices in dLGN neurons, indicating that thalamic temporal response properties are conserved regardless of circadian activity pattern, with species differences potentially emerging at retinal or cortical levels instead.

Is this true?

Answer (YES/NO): NO